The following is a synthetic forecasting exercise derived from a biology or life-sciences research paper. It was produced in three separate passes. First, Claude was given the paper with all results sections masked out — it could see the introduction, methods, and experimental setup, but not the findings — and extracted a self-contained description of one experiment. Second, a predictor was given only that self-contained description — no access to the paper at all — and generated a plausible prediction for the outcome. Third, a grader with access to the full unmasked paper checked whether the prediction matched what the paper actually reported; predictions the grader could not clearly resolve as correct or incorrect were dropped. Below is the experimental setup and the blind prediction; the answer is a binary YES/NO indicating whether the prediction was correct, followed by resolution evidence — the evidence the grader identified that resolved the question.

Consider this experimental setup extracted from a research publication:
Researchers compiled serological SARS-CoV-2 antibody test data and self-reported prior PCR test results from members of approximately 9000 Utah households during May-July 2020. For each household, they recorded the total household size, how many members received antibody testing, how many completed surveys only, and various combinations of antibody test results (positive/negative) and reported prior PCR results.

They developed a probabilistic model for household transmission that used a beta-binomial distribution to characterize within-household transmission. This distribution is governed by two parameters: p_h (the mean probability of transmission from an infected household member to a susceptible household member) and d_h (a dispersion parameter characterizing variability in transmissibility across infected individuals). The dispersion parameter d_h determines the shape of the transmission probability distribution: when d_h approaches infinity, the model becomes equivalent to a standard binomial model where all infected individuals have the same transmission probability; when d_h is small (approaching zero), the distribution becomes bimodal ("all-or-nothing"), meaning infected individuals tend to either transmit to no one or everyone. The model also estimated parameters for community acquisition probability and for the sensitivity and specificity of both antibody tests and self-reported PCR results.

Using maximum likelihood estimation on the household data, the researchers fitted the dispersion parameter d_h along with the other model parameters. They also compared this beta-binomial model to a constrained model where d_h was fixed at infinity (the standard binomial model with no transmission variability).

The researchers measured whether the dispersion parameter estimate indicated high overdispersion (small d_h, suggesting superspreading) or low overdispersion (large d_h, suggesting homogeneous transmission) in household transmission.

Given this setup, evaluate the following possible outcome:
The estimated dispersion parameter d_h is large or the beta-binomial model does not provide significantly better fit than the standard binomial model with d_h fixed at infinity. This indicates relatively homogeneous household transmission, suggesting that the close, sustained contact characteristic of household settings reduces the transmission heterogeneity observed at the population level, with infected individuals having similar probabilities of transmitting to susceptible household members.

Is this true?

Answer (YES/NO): NO